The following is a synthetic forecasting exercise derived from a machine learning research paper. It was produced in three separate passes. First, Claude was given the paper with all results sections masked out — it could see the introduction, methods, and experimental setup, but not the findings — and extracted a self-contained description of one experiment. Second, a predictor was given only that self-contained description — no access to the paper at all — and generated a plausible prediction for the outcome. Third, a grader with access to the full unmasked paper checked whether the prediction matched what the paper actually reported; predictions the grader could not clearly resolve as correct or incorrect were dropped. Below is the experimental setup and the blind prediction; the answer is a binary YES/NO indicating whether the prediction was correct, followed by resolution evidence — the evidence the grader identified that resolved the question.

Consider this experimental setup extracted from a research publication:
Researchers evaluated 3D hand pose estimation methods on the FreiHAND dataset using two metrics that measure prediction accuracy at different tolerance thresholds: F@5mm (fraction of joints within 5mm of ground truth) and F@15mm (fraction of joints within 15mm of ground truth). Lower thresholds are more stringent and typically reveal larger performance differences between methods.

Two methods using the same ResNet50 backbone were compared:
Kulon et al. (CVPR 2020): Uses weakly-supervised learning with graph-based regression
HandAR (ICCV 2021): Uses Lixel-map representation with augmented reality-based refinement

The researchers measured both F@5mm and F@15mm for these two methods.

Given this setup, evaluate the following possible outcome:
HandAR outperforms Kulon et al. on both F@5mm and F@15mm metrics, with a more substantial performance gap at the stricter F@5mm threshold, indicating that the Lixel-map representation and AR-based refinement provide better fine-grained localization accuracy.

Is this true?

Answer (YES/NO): YES